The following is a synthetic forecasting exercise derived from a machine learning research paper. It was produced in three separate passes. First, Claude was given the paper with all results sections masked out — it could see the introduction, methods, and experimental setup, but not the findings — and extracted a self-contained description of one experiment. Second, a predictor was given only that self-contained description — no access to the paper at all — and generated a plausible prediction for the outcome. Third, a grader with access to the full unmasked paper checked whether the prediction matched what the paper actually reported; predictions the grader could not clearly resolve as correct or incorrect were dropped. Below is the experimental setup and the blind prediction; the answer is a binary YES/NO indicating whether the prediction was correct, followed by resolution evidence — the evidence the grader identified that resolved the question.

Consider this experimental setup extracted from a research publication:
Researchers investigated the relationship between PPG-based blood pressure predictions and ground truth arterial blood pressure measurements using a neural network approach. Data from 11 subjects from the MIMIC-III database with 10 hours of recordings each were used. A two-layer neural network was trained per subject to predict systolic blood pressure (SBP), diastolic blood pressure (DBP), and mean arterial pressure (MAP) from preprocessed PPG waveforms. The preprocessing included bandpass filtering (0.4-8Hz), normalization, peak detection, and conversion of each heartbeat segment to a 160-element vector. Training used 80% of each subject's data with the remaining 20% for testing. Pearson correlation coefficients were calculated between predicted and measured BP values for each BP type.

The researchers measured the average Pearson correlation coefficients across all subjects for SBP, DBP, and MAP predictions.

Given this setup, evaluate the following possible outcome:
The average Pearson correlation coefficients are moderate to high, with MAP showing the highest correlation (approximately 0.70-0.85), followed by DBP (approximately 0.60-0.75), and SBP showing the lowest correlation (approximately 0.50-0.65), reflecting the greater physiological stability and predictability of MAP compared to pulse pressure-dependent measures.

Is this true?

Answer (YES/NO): NO